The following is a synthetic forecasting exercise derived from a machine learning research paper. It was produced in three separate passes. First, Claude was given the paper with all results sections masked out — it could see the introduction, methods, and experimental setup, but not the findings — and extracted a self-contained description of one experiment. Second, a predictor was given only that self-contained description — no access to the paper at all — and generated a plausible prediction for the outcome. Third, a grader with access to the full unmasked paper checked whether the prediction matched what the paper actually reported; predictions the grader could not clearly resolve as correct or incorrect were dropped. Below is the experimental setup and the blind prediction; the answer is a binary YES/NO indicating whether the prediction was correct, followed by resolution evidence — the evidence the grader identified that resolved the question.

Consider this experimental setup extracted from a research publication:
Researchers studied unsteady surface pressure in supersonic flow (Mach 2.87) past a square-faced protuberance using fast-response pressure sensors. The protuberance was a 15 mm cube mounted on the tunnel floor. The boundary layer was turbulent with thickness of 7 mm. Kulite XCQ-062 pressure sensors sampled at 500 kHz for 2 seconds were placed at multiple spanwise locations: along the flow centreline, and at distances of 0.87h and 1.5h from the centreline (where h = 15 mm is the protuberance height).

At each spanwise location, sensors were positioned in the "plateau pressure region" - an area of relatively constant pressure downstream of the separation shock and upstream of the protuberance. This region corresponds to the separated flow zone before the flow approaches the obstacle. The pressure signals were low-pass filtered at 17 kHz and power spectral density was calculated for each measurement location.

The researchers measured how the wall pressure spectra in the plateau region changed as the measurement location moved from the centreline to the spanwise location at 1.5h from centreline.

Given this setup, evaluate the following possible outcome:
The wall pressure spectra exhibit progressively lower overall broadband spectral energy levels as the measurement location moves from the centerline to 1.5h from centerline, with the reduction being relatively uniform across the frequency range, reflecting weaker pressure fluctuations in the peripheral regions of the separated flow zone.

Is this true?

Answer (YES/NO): NO